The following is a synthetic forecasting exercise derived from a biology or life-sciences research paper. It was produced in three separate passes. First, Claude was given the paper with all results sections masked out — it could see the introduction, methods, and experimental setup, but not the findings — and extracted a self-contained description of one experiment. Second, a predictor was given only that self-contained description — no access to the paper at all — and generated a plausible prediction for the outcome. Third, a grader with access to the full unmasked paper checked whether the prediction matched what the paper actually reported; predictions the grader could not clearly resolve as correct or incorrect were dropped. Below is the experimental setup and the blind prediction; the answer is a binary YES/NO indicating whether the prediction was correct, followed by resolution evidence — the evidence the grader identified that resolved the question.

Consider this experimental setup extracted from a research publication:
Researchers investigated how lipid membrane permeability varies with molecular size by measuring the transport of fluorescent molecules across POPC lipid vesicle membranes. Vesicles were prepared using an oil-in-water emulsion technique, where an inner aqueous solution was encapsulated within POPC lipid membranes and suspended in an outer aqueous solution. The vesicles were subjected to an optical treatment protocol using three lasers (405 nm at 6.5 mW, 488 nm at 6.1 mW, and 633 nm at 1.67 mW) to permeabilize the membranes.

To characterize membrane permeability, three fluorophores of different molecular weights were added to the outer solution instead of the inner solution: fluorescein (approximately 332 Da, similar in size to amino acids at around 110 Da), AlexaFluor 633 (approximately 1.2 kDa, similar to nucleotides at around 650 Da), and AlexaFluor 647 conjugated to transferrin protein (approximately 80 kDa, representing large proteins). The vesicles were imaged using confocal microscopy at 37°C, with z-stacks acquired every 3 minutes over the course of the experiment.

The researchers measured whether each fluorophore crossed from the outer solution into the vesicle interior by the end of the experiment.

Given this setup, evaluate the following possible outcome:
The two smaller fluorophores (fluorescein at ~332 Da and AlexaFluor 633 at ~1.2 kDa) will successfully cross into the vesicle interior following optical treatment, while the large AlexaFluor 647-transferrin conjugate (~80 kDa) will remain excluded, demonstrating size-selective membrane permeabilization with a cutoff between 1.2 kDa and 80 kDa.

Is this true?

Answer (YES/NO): NO